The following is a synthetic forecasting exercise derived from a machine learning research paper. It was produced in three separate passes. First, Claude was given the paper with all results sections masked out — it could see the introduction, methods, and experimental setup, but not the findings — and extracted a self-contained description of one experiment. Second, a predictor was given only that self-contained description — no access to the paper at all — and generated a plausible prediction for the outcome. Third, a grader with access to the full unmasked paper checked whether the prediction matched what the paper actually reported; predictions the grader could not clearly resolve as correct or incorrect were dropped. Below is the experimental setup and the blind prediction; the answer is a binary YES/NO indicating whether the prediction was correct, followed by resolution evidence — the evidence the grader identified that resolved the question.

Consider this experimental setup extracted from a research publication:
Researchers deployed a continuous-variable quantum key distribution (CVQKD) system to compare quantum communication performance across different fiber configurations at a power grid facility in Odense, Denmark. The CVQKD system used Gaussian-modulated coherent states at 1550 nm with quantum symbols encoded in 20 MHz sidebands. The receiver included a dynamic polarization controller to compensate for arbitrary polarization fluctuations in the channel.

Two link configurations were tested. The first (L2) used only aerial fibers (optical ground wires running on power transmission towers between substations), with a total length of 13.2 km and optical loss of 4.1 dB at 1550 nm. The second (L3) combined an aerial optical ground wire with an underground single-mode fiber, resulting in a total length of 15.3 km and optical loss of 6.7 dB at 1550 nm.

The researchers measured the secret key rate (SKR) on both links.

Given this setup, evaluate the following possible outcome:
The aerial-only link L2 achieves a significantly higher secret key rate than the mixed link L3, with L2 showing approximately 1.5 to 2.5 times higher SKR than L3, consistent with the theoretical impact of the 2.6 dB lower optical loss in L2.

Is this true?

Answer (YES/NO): NO